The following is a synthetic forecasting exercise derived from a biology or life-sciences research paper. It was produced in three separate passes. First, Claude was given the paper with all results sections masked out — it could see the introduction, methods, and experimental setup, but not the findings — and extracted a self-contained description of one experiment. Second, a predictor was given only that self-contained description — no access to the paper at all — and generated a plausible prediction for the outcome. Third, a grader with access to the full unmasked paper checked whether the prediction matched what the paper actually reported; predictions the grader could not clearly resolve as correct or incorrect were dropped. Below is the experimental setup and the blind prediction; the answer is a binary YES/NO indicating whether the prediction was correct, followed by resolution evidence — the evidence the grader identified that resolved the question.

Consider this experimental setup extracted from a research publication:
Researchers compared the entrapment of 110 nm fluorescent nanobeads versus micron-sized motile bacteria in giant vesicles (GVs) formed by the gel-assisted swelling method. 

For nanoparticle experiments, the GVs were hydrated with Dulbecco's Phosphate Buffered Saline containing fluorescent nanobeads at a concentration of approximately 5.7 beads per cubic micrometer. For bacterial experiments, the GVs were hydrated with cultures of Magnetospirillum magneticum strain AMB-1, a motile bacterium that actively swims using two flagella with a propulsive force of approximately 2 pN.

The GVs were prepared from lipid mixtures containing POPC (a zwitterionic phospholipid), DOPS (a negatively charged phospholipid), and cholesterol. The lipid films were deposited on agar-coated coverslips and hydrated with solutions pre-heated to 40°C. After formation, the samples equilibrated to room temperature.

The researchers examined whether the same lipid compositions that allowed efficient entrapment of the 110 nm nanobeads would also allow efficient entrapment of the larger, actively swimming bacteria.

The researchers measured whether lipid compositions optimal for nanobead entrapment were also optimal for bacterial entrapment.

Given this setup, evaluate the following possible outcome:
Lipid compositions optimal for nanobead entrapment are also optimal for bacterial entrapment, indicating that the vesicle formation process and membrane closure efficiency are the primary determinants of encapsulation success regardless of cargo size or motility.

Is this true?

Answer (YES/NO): NO